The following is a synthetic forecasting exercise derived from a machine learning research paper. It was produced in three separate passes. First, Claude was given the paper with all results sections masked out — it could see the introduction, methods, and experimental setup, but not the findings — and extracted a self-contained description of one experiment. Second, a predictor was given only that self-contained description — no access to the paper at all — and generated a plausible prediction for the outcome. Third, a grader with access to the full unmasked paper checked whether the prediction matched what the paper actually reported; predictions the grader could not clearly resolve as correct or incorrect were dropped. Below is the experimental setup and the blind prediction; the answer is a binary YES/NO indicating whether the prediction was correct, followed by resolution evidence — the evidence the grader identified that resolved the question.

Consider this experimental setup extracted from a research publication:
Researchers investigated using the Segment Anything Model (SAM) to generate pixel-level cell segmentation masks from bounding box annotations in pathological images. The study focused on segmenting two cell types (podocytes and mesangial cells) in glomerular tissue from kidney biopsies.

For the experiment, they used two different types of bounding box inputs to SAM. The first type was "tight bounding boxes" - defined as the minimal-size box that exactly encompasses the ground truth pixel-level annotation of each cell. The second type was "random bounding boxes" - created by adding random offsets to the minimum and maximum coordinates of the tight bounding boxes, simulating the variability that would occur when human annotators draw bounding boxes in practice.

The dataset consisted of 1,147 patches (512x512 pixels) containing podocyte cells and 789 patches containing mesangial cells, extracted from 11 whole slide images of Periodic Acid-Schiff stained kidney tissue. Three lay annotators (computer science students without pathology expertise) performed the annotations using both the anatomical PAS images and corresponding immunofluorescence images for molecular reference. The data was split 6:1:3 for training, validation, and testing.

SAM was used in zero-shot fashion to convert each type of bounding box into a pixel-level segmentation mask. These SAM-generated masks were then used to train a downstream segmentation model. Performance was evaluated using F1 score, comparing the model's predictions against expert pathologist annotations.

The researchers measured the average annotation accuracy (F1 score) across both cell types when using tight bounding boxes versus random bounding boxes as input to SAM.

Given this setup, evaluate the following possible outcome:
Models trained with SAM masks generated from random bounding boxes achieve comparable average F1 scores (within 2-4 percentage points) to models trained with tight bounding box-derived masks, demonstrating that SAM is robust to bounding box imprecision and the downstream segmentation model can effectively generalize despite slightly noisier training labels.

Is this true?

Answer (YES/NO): YES